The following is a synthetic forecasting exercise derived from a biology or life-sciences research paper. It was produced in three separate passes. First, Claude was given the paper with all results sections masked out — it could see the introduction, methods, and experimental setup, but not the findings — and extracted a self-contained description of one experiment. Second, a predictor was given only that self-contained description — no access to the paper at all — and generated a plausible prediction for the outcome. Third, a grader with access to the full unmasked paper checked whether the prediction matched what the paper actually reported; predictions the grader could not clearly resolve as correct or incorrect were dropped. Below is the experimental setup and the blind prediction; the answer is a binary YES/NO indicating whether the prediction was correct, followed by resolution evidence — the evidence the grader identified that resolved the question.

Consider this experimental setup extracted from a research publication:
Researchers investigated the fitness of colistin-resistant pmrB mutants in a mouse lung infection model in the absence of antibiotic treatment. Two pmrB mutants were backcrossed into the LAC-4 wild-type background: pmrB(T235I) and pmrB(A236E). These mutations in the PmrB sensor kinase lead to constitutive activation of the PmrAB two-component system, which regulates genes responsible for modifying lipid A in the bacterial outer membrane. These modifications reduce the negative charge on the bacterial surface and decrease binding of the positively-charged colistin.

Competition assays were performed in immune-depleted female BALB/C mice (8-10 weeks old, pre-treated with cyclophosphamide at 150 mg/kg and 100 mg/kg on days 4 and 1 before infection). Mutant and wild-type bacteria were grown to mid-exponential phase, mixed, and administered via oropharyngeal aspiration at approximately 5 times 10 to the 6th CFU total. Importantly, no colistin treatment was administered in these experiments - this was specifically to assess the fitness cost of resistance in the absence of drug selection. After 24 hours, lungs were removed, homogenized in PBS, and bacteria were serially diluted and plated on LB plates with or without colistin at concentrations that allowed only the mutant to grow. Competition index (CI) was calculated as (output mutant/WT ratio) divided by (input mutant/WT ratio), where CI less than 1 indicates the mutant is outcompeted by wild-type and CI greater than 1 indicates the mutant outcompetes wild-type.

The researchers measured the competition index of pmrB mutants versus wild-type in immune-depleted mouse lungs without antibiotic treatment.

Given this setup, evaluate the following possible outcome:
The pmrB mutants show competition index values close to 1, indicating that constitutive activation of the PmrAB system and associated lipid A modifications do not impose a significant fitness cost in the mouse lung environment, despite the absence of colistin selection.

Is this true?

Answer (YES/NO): YES